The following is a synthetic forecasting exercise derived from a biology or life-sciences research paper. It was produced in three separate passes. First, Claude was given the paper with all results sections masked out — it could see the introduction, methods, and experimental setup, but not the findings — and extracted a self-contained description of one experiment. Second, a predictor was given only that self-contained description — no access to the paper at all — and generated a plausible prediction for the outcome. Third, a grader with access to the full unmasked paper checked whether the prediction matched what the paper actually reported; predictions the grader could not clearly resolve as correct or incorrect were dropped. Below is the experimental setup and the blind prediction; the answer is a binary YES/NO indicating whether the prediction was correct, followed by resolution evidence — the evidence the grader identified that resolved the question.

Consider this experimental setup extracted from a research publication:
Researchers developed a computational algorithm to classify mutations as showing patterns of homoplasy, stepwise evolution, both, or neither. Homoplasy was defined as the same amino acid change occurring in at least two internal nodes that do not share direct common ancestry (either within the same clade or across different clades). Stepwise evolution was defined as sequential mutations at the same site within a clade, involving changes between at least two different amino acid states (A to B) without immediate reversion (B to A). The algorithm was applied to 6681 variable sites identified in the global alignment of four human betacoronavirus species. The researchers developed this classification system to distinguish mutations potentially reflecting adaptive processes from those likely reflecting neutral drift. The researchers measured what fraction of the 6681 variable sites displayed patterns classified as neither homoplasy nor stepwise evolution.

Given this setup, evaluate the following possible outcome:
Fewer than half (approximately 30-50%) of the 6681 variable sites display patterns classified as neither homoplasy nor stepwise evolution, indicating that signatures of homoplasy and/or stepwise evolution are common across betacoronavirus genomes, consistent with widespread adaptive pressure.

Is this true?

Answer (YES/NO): NO